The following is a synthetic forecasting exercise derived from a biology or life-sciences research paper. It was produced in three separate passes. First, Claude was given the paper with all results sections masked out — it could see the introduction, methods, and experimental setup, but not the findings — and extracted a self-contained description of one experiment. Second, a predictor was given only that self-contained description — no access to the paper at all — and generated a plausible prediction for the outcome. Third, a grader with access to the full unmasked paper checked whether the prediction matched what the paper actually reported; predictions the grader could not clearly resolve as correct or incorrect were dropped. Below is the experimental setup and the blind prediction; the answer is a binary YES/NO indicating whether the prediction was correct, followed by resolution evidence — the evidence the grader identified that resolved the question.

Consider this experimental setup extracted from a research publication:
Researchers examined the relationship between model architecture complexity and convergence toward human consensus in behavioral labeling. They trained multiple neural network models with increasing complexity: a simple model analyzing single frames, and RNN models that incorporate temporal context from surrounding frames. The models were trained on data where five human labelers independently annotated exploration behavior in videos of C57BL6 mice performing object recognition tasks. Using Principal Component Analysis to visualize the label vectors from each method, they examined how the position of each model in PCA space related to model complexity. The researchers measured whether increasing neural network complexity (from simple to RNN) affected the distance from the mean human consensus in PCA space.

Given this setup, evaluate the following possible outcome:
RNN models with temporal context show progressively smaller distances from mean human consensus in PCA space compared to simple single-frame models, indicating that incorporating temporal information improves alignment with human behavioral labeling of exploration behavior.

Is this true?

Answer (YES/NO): YES